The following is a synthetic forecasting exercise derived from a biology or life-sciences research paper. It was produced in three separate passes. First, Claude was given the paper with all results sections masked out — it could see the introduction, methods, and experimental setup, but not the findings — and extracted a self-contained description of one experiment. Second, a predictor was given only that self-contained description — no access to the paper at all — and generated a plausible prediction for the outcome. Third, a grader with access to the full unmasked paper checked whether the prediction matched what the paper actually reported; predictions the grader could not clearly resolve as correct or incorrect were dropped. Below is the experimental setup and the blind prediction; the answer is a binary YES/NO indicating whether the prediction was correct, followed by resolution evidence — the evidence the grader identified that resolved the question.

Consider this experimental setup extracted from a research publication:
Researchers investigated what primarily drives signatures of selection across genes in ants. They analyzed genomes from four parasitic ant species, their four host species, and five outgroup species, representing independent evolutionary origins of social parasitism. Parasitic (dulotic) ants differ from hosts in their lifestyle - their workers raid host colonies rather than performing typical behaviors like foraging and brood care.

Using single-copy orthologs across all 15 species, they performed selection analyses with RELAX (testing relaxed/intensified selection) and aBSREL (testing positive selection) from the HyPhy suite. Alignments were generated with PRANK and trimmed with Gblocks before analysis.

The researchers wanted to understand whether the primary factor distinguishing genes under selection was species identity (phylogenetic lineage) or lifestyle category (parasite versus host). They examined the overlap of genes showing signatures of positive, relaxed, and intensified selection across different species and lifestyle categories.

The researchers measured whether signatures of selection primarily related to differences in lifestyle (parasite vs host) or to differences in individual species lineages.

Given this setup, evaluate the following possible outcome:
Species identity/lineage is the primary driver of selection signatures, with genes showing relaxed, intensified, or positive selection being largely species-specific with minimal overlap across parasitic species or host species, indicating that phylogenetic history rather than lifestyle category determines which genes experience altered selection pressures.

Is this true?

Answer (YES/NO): NO